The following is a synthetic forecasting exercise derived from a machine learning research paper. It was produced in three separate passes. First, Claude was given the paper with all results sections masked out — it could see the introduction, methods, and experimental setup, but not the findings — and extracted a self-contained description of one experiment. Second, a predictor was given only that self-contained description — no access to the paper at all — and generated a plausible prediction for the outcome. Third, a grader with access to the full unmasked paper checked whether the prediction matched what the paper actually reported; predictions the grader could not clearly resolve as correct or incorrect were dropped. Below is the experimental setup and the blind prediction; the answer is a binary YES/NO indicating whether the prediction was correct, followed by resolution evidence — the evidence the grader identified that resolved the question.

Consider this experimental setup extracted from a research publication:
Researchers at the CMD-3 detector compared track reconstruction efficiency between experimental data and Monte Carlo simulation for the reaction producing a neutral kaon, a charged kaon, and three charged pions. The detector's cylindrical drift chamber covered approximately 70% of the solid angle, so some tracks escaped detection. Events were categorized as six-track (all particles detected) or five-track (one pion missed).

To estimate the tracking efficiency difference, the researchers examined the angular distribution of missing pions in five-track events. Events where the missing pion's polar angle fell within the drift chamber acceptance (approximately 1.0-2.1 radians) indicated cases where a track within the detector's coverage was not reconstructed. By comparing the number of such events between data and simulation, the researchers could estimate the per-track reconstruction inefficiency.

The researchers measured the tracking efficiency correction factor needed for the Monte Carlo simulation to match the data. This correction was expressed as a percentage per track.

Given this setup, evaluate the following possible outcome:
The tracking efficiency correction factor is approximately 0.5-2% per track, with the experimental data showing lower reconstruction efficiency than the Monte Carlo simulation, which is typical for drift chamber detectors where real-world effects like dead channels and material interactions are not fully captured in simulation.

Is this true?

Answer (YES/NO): NO